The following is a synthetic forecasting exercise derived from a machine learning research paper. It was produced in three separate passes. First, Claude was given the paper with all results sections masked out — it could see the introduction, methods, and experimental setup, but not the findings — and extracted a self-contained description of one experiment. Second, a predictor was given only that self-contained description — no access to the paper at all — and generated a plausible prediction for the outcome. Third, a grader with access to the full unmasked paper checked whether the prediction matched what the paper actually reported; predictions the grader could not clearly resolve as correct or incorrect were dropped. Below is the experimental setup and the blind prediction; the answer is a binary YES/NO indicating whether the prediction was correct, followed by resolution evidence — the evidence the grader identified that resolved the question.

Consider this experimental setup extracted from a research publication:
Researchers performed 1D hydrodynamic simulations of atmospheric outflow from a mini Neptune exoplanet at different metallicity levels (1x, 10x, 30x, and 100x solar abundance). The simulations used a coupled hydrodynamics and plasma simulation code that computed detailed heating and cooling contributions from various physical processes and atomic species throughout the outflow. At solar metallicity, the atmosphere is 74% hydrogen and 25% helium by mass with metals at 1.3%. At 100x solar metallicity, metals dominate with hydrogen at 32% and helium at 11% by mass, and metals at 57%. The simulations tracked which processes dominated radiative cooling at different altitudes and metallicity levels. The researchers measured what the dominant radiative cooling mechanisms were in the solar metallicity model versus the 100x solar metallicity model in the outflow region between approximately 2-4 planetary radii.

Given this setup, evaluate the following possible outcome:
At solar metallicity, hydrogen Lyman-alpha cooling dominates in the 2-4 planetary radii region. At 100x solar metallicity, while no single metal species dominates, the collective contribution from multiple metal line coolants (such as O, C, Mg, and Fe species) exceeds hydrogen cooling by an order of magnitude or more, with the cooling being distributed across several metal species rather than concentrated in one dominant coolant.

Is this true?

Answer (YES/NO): NO